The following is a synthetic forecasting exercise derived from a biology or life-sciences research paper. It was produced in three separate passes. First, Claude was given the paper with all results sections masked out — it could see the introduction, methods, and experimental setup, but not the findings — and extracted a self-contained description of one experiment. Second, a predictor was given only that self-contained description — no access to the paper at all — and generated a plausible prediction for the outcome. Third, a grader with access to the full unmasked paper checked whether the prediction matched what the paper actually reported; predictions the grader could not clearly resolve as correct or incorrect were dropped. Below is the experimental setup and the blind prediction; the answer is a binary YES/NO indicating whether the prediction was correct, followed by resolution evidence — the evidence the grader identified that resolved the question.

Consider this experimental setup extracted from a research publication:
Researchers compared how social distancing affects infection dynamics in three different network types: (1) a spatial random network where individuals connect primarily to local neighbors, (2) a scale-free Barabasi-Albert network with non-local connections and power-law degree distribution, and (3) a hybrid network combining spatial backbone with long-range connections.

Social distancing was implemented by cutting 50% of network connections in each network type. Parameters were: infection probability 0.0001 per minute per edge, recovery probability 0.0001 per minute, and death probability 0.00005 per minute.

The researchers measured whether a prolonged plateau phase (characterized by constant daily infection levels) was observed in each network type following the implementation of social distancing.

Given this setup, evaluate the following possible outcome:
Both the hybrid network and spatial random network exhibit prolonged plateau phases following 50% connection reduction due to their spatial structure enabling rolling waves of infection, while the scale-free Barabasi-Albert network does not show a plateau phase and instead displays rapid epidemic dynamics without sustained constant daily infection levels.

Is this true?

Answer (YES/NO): YES